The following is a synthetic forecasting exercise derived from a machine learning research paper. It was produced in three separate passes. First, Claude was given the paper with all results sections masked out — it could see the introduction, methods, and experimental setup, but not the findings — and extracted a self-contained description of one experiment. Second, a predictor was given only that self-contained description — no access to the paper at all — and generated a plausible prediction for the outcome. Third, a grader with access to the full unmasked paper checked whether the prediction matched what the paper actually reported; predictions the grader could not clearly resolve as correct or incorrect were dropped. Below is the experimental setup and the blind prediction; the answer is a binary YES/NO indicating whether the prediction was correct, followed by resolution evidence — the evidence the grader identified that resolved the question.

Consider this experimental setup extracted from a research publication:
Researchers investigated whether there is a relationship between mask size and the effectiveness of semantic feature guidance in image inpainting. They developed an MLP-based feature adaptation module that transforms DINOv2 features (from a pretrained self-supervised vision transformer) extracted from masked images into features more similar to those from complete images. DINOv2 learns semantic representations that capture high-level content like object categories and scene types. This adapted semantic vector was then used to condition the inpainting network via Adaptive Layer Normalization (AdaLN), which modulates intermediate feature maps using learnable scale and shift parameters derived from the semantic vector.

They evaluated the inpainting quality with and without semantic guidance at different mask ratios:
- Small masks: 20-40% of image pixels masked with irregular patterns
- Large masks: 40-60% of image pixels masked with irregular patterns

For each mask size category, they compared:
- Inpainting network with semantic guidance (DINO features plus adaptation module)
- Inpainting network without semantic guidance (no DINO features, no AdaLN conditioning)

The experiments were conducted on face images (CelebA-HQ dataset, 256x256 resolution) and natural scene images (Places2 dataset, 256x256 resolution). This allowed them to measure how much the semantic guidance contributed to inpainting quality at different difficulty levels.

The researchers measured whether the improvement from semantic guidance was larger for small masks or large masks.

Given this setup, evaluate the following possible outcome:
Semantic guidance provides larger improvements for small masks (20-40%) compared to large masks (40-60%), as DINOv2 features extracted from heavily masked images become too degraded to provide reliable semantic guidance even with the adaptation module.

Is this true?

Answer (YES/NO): NO